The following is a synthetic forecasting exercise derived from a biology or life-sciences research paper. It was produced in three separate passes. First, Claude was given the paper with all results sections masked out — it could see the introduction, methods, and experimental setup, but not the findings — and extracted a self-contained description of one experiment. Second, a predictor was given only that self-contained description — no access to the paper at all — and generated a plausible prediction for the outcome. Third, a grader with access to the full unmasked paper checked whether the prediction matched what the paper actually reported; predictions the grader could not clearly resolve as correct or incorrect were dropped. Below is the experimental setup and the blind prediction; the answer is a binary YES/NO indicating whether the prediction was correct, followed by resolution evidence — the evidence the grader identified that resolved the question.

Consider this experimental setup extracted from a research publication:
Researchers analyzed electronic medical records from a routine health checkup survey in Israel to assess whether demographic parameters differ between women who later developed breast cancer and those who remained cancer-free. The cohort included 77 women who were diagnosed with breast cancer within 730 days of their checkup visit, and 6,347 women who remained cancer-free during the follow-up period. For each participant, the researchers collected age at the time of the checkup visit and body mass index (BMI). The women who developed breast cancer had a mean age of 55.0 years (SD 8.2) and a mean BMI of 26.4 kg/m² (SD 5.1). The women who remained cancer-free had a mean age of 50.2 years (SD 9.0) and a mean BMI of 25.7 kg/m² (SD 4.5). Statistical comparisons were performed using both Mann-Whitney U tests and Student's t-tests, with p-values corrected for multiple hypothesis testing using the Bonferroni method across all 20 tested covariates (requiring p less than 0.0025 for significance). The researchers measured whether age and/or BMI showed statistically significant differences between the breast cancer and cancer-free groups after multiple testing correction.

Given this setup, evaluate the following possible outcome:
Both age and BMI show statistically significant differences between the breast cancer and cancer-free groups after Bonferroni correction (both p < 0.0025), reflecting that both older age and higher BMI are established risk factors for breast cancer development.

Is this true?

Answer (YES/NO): NO